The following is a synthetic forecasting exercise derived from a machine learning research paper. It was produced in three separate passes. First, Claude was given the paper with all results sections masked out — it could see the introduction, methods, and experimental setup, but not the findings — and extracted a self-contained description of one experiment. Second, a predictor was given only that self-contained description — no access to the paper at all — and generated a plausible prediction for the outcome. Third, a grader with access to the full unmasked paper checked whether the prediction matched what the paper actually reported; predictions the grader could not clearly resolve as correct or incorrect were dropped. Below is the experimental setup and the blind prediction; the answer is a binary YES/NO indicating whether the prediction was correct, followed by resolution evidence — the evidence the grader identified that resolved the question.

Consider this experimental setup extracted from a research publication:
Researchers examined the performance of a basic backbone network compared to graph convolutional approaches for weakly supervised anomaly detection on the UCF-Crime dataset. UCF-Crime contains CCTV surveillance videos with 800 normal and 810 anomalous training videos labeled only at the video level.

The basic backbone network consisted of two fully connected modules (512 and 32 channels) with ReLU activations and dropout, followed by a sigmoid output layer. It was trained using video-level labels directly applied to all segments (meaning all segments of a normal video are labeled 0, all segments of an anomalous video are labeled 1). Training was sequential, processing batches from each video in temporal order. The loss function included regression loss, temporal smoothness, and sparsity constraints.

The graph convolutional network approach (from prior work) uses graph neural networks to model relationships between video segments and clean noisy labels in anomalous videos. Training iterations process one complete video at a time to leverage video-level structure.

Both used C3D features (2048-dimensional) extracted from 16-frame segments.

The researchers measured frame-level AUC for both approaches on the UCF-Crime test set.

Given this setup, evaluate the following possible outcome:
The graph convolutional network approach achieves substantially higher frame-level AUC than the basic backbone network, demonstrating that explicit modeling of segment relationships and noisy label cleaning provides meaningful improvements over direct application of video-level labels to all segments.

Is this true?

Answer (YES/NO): YES